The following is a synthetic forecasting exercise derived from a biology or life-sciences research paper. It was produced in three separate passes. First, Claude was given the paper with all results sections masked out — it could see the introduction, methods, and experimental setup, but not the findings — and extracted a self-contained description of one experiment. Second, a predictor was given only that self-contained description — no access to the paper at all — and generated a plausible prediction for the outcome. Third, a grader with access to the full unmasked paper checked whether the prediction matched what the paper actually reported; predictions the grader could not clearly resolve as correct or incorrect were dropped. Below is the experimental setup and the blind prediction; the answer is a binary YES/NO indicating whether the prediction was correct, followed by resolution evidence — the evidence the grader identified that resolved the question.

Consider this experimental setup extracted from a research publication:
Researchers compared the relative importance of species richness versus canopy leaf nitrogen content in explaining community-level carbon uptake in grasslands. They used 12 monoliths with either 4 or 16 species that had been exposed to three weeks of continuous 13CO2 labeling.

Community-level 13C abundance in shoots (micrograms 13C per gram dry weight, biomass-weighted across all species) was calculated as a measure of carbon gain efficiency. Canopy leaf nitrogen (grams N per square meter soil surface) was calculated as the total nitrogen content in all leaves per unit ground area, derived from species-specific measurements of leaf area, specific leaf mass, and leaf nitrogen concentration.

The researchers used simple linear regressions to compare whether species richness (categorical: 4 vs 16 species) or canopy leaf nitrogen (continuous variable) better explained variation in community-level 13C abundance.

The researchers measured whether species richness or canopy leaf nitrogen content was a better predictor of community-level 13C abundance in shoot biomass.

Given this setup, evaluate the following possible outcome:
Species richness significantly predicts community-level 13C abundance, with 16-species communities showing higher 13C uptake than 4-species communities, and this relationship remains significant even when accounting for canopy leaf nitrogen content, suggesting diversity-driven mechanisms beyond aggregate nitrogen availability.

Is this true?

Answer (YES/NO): NO